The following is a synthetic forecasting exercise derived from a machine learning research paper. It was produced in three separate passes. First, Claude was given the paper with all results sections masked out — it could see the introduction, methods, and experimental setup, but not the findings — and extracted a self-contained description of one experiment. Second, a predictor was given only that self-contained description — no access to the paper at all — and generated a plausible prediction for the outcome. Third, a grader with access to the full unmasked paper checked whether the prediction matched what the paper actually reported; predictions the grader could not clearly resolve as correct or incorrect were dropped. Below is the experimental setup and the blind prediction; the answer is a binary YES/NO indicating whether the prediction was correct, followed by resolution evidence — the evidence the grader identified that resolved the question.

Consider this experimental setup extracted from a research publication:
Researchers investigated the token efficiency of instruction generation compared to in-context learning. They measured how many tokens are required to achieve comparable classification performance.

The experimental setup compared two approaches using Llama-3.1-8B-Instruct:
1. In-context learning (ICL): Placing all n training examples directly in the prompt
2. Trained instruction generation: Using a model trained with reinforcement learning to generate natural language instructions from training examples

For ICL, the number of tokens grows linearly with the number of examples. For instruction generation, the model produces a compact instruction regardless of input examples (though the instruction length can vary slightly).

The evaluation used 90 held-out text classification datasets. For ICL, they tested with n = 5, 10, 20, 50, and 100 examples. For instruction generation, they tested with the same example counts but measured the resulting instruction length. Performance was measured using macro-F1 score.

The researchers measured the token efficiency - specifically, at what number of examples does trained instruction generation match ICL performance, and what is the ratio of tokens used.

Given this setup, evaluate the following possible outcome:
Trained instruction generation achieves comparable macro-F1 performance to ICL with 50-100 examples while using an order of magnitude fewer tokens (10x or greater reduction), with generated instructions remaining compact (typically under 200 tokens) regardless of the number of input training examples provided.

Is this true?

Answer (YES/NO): NO